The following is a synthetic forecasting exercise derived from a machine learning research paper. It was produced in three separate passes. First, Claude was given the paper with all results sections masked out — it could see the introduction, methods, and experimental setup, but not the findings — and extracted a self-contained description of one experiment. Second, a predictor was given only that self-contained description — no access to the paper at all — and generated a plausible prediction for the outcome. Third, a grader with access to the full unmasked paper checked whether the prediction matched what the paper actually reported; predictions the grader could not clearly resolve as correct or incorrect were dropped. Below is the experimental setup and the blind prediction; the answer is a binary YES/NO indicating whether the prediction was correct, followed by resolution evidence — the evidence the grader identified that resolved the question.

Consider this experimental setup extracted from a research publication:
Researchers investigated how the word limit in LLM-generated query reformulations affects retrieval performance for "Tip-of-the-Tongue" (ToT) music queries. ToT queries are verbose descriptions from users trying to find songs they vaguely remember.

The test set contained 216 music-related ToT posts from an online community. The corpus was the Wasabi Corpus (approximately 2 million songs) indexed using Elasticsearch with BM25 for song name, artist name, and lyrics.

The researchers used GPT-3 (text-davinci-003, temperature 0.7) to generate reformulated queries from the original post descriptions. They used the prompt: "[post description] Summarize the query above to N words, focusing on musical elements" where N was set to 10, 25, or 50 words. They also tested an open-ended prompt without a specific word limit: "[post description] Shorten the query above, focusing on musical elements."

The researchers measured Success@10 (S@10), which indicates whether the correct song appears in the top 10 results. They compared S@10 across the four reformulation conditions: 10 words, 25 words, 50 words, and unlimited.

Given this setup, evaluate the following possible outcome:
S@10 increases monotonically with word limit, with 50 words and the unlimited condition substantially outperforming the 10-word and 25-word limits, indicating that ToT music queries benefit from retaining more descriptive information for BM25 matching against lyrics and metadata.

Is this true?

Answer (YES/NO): NO